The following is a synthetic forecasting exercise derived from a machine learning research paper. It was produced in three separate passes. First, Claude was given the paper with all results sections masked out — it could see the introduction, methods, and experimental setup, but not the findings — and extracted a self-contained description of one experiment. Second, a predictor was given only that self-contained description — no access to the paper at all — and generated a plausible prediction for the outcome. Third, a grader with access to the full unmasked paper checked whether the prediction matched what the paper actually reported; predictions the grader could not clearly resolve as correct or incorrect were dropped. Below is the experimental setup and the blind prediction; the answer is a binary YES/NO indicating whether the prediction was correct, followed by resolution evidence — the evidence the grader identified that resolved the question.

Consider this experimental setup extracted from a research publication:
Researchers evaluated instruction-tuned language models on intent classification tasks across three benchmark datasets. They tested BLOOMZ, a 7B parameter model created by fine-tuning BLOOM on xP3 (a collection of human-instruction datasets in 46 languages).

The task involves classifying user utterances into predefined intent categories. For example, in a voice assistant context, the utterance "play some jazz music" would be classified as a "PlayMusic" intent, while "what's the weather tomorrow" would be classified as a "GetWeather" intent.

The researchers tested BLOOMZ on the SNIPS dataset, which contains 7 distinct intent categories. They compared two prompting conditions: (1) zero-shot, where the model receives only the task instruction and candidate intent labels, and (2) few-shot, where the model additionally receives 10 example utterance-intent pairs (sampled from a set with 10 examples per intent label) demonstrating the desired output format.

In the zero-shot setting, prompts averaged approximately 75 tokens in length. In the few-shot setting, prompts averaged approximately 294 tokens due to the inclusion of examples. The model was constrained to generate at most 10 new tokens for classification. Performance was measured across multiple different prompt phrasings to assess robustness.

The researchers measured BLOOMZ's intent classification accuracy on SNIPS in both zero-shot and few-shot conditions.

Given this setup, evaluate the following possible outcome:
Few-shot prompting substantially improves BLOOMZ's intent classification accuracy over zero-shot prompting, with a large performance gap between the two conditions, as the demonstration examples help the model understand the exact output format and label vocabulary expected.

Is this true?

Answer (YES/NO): NO